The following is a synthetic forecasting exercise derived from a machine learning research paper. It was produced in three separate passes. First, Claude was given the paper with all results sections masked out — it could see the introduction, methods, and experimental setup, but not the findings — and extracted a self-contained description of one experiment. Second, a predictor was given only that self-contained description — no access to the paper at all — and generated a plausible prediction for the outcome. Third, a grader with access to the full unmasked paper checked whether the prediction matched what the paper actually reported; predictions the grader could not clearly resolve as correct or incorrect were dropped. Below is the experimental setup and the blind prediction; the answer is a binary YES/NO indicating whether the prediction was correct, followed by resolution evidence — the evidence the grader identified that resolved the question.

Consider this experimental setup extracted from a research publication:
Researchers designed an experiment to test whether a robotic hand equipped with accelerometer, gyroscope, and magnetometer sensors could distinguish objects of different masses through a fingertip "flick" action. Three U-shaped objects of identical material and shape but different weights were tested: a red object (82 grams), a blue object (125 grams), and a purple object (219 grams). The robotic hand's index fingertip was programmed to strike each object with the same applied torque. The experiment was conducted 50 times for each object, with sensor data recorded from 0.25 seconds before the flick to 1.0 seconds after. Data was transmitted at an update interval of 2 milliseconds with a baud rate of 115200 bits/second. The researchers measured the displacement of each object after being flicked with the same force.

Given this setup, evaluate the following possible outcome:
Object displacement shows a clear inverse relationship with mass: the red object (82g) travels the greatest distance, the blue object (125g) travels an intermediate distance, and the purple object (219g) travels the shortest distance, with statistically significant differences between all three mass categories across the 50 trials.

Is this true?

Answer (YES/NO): NO